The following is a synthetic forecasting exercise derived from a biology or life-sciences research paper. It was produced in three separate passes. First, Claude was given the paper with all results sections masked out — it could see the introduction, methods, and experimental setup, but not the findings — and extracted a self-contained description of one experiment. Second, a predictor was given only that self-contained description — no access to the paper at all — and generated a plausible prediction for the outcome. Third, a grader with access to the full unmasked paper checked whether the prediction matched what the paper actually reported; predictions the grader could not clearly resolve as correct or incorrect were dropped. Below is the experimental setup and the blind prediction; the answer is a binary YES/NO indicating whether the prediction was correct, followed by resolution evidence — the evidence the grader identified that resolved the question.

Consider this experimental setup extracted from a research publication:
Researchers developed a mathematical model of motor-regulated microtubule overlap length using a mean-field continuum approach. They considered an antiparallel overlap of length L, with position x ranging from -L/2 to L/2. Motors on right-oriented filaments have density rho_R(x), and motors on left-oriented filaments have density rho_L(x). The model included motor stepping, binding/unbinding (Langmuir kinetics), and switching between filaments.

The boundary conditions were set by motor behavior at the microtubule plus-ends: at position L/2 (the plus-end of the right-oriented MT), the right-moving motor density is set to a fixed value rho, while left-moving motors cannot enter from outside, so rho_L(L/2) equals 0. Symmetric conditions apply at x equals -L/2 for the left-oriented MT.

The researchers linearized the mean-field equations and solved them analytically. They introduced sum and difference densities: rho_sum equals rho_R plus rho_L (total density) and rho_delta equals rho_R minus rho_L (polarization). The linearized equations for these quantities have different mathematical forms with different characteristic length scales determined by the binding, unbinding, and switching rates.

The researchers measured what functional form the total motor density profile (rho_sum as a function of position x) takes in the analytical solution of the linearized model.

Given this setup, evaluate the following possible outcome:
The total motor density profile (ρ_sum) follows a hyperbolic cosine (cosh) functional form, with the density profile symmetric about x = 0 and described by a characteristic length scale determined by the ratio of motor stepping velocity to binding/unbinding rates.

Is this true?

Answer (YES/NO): YES